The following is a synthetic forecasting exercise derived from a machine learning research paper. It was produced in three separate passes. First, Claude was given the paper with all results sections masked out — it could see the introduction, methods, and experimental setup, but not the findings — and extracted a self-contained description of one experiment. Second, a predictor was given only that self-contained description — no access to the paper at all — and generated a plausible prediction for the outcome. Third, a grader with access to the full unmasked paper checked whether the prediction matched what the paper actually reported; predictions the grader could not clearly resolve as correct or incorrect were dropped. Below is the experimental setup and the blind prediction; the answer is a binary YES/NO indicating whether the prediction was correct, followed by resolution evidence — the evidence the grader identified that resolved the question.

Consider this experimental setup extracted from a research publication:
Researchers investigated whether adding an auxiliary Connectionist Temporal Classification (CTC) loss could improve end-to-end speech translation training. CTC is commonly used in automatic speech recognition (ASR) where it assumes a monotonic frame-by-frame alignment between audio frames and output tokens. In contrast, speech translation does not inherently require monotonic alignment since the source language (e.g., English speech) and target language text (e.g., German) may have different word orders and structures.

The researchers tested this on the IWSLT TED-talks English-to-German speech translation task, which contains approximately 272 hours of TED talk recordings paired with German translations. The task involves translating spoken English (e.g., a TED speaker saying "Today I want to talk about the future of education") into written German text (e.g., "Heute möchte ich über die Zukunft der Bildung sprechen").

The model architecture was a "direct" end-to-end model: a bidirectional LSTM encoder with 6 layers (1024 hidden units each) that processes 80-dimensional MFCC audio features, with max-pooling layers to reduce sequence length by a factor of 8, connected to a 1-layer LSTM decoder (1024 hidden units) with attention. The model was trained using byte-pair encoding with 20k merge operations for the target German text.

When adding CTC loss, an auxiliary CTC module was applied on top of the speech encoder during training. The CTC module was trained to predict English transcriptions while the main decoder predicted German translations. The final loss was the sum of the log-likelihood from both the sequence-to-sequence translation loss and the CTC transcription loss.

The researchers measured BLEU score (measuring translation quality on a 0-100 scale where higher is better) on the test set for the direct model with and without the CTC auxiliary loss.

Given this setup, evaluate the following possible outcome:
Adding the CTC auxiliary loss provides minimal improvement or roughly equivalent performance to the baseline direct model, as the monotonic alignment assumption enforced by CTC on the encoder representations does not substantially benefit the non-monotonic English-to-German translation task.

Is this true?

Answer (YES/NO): NO